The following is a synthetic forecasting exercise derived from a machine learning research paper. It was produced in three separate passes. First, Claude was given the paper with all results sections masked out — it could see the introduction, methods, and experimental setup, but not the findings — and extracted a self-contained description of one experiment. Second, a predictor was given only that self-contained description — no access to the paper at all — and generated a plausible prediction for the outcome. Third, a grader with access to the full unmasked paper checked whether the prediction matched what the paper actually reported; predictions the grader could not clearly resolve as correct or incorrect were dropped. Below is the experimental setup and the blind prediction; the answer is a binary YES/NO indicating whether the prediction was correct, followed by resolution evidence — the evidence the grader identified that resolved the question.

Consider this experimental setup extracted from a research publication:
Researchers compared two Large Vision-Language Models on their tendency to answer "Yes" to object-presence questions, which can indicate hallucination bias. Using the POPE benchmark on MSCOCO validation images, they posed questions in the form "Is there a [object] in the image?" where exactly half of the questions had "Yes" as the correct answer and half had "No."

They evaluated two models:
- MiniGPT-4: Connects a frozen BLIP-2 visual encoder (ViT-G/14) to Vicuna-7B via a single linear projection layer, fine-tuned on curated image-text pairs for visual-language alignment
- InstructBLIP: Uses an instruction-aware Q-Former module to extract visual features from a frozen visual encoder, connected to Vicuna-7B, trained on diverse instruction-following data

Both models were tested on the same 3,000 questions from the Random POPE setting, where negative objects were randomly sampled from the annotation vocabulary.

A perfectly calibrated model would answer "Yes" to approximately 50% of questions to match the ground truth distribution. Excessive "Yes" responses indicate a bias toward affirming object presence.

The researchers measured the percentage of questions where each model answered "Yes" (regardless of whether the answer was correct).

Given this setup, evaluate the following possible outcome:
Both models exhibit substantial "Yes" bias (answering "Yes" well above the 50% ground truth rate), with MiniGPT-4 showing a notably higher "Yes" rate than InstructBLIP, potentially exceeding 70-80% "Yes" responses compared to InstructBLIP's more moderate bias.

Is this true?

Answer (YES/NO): YES